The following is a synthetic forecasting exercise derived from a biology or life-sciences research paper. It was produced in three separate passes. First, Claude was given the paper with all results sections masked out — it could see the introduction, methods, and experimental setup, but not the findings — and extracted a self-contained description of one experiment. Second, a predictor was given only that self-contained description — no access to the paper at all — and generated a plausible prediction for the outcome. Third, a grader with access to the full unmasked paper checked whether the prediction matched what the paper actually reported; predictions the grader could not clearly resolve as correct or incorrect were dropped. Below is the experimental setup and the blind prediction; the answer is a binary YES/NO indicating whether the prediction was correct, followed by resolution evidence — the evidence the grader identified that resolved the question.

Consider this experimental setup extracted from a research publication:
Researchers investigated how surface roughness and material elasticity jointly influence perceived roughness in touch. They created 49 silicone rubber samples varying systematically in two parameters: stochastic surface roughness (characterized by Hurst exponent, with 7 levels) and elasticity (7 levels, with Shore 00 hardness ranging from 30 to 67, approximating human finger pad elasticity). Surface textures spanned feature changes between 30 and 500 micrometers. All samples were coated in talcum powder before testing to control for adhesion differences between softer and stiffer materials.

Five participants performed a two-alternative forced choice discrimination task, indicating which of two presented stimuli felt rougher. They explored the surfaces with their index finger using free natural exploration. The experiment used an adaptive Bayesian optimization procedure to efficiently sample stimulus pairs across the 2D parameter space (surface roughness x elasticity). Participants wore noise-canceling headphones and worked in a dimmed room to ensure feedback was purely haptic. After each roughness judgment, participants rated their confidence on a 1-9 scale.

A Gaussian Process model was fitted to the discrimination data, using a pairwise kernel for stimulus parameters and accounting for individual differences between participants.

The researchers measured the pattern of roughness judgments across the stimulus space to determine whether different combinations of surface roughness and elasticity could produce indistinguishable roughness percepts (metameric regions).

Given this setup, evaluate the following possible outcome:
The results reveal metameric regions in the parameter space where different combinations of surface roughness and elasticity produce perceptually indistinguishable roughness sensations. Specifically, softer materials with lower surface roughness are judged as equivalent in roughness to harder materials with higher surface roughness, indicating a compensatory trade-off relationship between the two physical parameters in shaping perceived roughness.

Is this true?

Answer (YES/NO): YES